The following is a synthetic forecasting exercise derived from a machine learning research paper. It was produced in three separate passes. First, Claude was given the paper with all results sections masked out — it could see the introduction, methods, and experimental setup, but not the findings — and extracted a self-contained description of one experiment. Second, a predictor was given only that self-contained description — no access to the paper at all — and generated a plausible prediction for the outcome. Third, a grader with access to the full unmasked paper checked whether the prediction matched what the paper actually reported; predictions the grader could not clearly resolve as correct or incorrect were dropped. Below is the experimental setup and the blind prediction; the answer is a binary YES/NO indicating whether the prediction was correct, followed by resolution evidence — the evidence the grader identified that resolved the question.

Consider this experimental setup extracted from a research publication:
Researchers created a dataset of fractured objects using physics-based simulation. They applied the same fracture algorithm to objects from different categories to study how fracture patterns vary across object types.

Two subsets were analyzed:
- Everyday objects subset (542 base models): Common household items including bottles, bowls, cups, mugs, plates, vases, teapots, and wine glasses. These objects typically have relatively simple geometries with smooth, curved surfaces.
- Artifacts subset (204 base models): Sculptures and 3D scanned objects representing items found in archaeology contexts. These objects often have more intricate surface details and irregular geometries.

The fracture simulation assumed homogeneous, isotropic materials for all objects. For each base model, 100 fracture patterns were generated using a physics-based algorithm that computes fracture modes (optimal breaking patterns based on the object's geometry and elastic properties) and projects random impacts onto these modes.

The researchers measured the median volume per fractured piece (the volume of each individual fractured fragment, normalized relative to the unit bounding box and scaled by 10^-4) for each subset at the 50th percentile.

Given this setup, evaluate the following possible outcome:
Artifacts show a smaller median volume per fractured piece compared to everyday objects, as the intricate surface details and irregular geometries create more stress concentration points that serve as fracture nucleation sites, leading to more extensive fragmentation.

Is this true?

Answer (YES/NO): YES